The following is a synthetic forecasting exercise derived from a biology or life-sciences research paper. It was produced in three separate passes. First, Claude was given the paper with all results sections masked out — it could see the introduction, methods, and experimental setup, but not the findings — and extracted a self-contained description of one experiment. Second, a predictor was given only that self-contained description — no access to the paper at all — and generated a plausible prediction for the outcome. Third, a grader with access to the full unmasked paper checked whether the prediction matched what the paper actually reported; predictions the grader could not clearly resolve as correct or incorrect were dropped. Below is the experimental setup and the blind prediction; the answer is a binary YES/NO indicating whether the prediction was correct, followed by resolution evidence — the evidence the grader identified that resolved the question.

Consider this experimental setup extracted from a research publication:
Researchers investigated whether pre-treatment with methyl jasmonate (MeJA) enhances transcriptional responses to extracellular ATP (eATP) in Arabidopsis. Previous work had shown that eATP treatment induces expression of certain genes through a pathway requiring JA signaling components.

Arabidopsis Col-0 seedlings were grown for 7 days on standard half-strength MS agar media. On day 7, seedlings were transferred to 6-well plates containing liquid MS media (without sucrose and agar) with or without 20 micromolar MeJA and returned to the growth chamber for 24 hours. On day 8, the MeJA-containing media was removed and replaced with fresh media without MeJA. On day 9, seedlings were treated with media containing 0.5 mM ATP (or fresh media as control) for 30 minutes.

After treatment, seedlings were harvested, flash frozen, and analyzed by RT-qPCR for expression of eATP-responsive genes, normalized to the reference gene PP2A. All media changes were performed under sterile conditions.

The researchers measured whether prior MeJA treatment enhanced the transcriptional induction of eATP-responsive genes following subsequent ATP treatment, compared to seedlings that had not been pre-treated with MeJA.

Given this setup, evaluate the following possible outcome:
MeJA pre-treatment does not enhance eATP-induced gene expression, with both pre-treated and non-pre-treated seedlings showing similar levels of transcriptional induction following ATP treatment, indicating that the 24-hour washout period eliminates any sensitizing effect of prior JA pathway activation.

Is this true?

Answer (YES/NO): NO